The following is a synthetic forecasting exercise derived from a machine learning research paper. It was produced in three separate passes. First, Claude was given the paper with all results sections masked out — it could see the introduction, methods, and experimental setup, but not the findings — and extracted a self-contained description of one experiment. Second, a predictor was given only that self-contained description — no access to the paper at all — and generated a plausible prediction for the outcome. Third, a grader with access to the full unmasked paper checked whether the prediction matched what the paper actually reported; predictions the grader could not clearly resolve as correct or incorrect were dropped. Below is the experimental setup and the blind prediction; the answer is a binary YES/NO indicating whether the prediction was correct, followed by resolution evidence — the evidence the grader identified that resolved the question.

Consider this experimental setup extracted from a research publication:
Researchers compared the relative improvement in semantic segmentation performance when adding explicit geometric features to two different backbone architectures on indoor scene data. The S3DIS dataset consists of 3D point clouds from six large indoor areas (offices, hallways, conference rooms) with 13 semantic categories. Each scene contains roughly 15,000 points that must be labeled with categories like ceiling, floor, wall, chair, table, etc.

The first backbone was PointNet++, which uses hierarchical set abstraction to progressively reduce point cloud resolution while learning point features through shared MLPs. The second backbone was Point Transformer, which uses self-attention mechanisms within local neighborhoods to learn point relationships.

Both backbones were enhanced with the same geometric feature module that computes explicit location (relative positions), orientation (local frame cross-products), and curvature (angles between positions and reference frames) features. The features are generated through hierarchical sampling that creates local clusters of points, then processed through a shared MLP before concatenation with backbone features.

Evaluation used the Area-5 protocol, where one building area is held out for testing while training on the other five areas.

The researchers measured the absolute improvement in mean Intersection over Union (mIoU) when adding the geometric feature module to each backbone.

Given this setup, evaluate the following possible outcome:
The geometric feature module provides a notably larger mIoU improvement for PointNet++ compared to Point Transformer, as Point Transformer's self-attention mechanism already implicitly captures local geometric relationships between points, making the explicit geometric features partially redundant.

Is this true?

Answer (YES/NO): YES